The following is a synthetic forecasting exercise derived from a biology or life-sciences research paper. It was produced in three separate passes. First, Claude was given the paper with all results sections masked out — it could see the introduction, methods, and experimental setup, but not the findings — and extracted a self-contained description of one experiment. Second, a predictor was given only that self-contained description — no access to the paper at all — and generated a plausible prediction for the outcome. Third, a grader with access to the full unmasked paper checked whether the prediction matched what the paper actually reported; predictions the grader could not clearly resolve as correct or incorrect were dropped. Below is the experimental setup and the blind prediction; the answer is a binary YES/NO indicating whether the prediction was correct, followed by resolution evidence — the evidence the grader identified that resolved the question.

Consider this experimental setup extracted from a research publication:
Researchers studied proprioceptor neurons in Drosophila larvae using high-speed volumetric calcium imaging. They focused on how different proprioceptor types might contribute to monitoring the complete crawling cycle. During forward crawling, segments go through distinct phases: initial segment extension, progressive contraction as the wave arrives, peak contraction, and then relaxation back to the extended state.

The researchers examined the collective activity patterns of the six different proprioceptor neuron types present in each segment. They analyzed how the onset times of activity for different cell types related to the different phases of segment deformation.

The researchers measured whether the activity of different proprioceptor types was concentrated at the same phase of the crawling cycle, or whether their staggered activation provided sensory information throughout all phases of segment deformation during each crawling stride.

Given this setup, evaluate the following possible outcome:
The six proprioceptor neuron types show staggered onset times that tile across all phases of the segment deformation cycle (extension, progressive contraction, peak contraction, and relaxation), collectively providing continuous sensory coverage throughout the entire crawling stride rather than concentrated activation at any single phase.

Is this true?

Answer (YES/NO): YES